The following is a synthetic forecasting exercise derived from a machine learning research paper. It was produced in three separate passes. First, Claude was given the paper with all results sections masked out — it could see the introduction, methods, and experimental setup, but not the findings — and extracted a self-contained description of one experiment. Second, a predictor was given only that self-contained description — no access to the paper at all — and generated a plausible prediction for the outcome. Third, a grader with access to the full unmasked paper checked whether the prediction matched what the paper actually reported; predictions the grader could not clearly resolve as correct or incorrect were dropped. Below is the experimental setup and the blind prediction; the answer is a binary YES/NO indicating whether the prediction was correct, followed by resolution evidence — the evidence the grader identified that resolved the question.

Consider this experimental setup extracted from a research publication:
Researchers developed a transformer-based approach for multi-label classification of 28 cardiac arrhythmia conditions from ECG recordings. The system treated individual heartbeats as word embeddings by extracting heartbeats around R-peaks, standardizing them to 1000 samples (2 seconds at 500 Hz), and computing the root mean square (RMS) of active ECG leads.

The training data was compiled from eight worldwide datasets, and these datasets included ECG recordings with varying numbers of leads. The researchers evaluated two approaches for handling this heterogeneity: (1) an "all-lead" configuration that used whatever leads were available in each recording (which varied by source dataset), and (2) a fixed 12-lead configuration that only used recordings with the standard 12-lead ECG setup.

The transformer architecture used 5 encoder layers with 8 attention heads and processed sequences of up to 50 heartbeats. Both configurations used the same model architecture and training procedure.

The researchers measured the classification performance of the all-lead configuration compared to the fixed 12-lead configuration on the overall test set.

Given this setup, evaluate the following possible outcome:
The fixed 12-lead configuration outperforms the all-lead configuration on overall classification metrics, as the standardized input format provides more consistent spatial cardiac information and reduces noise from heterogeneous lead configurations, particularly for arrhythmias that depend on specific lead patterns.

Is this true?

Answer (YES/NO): YES